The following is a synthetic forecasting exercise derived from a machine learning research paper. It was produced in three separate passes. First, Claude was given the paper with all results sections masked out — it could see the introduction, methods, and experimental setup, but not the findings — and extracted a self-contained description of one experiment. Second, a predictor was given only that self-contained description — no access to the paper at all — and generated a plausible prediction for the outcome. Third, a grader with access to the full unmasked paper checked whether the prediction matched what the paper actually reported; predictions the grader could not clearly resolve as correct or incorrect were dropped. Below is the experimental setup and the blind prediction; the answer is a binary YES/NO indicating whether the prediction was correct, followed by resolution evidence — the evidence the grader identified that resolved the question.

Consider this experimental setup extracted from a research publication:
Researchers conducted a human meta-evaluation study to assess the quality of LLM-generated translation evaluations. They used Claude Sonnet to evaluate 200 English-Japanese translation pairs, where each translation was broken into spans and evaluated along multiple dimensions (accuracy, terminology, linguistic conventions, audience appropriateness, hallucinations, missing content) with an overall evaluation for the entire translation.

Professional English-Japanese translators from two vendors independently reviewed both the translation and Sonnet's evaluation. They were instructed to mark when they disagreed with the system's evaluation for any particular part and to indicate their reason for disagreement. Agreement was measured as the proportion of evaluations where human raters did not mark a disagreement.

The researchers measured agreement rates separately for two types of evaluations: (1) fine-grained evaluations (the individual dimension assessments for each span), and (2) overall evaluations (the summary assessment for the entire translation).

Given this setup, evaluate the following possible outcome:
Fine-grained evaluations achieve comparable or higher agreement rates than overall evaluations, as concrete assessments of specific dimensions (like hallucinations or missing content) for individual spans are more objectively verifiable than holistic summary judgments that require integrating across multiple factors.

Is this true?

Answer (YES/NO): YES